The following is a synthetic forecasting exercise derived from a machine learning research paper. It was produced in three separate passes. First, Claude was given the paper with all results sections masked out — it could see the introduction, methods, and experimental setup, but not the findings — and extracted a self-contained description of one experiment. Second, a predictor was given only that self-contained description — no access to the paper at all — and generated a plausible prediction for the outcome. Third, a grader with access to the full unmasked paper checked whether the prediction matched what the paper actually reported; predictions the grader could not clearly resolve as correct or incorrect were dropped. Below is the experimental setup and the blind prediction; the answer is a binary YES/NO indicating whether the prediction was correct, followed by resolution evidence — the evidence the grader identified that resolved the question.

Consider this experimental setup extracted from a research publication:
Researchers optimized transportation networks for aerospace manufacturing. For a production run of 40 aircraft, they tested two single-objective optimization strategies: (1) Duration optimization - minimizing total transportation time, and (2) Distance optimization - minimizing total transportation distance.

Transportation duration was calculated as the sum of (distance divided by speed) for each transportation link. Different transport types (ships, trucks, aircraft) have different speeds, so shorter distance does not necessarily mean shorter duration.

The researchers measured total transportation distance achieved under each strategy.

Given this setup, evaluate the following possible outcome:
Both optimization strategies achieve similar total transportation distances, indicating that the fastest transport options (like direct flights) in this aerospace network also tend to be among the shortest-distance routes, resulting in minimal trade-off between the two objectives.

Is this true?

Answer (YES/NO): YES